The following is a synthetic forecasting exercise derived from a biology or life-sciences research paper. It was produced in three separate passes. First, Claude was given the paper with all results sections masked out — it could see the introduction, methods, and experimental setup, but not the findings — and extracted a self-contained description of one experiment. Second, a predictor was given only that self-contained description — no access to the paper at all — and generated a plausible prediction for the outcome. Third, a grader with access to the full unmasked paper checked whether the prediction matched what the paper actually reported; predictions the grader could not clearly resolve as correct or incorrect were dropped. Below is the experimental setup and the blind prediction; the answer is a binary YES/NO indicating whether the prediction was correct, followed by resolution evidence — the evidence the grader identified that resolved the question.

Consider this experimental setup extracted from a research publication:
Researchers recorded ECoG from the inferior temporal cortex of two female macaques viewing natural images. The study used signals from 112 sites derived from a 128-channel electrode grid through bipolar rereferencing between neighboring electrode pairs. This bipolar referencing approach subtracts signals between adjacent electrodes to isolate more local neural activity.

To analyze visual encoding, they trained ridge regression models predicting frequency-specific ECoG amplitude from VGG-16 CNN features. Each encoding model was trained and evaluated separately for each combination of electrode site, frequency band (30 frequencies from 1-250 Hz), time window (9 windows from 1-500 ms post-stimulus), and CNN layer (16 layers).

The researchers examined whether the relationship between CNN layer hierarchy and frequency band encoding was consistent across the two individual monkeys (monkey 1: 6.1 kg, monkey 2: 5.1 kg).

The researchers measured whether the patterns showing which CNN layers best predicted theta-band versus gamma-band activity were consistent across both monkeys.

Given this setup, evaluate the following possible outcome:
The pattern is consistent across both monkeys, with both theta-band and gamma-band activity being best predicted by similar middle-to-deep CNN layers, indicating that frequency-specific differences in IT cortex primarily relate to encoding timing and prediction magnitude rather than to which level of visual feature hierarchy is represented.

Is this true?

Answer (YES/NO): NO